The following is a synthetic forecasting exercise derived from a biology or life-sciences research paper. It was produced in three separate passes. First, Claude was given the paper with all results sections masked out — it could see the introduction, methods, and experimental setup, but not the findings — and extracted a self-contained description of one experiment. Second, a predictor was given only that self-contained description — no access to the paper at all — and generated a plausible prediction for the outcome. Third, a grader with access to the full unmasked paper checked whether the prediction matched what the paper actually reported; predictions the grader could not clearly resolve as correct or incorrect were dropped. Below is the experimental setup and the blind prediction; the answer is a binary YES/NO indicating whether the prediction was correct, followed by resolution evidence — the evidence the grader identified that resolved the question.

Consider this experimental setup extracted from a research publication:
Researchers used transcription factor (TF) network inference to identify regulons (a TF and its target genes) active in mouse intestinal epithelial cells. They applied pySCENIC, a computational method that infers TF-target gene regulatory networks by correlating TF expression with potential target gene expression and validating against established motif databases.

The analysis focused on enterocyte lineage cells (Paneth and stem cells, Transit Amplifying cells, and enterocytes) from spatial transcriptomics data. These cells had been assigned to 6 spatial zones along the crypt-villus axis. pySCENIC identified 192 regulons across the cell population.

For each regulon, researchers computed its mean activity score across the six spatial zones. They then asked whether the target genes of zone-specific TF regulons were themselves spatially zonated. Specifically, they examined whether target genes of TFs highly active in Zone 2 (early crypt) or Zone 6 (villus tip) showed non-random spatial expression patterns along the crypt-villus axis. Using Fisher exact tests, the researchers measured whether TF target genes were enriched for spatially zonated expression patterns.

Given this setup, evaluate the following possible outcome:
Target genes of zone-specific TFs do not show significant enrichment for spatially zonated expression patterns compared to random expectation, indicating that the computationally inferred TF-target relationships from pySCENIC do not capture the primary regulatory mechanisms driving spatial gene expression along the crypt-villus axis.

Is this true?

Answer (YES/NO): NO